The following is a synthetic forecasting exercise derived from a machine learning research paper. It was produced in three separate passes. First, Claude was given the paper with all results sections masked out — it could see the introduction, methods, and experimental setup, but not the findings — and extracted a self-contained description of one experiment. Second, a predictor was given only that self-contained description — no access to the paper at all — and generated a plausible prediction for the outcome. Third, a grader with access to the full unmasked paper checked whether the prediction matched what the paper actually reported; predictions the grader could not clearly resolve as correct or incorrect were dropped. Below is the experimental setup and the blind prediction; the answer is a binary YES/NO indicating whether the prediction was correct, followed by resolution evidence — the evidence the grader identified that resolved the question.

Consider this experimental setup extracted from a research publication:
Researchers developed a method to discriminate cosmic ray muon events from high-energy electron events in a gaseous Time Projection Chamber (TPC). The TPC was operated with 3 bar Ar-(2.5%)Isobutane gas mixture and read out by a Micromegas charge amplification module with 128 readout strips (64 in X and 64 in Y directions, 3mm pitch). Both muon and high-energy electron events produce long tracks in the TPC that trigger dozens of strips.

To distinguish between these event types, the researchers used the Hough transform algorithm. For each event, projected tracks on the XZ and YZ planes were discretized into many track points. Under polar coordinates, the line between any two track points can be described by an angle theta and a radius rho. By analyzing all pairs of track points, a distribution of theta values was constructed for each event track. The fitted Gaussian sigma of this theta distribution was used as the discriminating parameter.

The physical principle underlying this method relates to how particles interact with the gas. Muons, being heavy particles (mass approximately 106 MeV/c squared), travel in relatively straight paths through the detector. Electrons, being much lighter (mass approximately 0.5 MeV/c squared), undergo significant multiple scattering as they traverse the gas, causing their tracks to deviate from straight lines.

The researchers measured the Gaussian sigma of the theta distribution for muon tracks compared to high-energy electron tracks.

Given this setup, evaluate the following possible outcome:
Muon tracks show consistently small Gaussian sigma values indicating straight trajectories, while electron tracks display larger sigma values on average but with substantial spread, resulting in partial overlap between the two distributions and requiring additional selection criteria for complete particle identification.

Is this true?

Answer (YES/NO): NO